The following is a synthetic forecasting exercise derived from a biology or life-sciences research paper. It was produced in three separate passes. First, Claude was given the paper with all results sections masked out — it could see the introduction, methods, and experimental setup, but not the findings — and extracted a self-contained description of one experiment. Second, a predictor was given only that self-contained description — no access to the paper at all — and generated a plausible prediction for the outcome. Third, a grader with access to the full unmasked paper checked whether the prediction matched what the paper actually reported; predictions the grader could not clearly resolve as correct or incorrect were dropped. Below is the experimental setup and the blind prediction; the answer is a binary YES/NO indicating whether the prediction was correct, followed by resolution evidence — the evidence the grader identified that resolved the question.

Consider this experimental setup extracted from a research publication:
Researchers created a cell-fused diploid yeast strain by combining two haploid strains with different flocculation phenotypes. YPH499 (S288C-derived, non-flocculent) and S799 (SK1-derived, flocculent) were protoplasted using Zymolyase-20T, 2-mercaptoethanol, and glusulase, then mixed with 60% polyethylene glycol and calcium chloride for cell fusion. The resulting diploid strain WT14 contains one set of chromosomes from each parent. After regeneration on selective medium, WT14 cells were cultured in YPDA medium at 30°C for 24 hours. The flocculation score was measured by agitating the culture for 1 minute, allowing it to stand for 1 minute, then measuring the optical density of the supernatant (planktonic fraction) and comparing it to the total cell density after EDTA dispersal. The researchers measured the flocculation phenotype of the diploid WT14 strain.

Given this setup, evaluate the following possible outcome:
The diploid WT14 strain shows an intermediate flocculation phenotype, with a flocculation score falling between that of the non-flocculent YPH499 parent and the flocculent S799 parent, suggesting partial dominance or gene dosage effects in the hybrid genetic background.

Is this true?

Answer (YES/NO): NO